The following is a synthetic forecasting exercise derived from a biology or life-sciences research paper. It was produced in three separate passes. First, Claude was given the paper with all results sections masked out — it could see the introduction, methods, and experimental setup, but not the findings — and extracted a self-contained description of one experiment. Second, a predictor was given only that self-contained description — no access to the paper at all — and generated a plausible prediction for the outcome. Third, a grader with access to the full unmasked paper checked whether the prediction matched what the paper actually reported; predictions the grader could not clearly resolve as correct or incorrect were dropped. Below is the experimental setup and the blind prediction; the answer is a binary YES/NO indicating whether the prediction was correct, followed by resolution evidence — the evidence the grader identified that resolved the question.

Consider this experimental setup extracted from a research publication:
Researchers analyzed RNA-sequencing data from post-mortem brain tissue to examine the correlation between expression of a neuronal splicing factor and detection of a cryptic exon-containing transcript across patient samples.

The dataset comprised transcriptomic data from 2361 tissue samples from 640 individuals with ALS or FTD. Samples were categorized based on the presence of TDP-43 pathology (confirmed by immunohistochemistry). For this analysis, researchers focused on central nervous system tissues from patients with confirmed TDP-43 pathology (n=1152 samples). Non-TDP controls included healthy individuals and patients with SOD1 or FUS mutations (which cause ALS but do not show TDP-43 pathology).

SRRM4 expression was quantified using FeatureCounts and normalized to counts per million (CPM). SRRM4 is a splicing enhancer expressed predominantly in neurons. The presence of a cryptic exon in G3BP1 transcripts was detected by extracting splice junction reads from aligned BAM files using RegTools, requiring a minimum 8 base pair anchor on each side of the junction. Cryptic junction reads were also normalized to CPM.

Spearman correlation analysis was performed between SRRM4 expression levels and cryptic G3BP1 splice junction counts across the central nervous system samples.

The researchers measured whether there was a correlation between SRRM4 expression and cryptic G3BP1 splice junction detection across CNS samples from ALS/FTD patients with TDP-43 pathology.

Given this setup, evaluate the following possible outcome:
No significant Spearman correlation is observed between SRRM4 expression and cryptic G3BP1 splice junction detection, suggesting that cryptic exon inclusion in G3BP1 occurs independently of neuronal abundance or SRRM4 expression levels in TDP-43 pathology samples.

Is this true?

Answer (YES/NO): NO